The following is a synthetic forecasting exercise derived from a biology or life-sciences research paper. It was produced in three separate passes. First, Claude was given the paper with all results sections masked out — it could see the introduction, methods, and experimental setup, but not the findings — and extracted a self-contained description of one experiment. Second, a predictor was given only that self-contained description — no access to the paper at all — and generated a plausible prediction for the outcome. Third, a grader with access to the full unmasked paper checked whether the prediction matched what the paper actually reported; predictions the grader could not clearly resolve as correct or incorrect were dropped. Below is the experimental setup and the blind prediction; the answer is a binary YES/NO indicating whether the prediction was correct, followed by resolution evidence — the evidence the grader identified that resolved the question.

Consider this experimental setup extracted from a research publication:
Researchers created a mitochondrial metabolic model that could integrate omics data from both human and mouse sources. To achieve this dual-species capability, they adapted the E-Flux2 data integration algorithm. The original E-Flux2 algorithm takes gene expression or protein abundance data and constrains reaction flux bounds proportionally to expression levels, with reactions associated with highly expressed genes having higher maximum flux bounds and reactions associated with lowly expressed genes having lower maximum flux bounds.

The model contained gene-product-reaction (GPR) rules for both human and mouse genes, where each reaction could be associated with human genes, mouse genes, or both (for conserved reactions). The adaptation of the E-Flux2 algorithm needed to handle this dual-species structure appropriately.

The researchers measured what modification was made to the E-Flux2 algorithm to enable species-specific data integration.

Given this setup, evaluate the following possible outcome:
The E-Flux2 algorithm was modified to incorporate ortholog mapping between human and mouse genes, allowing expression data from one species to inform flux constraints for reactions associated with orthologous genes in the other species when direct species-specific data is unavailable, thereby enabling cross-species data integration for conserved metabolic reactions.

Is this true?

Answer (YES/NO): NO